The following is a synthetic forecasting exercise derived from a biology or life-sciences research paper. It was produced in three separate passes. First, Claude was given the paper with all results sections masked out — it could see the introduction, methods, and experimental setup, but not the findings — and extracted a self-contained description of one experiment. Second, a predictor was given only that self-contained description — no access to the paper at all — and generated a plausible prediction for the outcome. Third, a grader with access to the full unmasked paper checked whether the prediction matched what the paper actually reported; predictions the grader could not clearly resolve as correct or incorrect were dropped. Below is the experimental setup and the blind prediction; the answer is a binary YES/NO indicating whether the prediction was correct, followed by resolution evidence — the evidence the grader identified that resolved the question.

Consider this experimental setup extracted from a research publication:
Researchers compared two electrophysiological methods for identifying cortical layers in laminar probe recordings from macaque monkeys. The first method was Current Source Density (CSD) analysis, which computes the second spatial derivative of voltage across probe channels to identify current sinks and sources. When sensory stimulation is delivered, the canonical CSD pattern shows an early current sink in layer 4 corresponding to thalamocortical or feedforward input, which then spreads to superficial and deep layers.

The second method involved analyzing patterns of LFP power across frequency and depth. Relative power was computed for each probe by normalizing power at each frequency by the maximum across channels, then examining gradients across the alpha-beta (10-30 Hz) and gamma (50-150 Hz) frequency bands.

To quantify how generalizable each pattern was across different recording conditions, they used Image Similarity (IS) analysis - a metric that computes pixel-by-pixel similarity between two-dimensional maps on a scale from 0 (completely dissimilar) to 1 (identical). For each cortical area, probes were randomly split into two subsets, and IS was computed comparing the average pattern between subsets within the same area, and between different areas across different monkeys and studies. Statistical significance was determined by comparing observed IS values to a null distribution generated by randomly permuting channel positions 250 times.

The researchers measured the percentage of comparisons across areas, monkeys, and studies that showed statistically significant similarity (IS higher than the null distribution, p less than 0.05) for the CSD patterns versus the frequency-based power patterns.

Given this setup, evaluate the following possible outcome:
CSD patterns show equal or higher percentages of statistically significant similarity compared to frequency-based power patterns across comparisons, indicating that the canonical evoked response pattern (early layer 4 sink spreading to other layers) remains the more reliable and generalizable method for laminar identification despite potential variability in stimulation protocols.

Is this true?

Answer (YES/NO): NO